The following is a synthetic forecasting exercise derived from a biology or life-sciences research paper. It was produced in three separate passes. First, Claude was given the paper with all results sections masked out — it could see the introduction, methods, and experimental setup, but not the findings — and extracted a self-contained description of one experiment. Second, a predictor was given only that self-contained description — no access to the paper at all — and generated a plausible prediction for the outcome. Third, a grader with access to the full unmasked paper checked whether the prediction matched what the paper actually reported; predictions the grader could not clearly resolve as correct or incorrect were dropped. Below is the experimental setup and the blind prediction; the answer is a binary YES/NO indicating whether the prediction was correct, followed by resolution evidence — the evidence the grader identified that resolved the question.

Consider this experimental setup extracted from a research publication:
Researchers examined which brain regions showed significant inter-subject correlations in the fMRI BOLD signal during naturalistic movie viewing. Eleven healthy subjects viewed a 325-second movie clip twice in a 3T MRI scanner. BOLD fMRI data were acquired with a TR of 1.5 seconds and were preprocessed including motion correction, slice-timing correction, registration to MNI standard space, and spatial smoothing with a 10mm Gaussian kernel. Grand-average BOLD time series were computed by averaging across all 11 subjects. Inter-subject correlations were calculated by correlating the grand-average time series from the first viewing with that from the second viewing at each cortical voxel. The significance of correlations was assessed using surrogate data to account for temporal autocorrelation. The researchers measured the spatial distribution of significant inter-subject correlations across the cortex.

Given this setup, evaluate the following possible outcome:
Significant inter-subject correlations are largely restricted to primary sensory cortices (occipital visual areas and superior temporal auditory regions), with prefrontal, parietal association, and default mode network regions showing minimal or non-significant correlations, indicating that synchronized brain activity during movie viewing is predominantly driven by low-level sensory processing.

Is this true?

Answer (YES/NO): NO